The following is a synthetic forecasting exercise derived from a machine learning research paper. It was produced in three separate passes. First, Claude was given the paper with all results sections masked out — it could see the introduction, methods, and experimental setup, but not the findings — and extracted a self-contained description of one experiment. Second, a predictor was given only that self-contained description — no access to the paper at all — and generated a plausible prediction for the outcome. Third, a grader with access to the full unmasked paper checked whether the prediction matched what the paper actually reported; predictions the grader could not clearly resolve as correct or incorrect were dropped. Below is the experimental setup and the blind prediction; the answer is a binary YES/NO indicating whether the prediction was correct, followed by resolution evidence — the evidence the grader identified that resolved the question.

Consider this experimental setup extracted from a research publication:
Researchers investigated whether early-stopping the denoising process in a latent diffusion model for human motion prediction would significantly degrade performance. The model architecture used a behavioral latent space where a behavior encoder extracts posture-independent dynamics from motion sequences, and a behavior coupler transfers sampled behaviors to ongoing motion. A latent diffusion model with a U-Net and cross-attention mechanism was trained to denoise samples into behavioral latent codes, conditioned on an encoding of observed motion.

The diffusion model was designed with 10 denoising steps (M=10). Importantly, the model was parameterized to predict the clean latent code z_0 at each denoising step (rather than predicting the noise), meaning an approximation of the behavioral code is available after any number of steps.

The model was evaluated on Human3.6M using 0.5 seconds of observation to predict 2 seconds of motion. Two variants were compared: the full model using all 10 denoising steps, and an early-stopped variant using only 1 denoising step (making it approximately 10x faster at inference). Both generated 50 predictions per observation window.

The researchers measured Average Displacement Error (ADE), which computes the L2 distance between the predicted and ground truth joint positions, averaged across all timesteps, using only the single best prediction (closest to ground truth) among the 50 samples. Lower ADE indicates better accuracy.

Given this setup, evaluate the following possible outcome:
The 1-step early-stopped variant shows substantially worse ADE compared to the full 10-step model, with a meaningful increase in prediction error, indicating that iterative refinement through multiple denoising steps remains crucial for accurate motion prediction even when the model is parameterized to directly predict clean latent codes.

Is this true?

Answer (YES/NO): NO